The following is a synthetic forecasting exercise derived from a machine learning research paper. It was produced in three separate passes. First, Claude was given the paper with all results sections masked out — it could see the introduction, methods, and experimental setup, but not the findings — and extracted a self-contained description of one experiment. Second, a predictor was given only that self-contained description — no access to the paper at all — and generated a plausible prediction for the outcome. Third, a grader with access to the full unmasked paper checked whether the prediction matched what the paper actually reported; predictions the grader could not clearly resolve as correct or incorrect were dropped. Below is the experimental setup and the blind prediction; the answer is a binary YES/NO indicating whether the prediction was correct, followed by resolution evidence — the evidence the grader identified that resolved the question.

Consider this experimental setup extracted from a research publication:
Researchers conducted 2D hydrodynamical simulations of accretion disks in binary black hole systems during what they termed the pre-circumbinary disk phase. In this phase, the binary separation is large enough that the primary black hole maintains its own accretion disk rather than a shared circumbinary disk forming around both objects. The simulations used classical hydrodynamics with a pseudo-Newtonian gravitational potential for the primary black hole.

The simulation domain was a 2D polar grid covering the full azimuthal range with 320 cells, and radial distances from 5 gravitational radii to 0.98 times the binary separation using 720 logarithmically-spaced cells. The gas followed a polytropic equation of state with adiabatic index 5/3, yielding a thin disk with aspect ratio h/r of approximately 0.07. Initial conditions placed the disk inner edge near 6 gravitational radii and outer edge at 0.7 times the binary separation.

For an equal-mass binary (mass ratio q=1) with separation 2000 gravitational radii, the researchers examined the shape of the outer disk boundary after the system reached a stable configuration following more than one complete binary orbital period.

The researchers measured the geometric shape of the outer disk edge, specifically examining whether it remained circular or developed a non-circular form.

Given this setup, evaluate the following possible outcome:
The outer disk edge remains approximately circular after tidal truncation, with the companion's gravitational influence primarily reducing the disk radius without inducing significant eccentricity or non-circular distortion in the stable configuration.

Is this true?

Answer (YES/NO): NO